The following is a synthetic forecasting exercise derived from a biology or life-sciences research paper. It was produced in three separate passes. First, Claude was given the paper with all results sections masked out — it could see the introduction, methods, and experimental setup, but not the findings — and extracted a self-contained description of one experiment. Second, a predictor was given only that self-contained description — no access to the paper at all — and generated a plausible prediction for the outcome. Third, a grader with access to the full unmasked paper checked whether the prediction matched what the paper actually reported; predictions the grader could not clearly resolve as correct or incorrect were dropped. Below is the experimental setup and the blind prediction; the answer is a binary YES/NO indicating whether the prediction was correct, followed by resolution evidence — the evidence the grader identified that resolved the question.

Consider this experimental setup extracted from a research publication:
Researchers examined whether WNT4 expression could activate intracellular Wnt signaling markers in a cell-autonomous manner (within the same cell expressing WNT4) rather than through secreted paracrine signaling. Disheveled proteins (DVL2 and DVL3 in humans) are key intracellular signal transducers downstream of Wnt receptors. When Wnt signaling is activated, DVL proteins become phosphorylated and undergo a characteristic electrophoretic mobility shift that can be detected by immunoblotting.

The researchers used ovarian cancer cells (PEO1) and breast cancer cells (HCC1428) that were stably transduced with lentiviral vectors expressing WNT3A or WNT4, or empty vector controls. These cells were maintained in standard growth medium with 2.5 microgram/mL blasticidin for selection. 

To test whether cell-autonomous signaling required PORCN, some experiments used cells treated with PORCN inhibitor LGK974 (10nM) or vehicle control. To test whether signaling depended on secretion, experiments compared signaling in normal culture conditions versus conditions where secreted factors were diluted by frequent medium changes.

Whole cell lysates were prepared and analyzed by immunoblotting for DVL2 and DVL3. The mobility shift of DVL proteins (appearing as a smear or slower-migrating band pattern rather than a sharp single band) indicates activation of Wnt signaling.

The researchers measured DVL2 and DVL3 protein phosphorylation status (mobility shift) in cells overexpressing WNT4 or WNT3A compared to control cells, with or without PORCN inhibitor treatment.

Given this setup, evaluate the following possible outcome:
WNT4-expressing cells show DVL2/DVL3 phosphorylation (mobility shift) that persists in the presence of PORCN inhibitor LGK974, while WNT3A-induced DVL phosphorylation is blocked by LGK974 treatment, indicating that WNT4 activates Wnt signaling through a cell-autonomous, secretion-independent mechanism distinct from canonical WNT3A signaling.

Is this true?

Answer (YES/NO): NO